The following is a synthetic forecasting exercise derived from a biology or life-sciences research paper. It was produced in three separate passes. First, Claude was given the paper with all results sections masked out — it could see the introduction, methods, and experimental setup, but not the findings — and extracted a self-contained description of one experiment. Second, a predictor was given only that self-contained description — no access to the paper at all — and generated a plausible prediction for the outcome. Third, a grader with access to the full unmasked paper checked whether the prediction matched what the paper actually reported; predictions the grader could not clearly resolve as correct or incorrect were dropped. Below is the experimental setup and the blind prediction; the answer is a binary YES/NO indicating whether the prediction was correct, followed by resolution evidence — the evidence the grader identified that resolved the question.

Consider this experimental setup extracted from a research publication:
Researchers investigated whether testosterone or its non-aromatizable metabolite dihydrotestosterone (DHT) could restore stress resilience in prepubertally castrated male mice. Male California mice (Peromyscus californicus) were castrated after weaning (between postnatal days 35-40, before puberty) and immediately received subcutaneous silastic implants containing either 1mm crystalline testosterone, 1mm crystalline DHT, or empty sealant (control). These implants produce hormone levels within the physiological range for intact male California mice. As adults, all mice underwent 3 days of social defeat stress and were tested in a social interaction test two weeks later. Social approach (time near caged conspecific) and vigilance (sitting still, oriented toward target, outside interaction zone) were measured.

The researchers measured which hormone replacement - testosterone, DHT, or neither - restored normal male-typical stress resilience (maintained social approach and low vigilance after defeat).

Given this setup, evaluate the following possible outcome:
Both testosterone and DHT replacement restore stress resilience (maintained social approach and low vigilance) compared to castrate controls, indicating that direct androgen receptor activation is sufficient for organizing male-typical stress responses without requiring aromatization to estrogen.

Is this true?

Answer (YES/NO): YES